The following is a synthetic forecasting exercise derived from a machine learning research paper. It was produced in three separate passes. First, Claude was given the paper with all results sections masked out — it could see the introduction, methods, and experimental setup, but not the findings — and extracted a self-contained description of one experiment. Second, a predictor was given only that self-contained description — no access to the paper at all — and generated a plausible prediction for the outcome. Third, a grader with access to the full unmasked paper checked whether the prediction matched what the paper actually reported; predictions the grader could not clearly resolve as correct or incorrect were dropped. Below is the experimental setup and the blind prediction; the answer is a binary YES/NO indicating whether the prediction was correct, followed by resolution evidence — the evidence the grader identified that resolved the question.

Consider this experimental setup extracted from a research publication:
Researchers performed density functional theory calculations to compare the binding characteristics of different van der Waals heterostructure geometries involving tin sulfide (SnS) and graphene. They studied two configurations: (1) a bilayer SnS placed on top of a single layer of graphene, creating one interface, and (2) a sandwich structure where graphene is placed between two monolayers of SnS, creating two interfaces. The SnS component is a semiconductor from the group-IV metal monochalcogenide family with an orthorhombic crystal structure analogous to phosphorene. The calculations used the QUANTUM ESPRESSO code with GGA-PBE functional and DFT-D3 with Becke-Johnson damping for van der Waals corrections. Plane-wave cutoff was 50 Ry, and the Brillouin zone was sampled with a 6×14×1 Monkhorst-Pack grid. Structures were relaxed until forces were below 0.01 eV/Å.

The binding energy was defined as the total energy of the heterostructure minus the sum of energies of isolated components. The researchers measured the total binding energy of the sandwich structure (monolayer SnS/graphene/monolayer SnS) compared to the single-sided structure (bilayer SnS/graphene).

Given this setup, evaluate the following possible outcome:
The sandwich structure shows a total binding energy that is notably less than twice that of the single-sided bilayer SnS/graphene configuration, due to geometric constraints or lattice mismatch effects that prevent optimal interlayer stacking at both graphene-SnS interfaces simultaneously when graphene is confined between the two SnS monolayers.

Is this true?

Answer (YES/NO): NO